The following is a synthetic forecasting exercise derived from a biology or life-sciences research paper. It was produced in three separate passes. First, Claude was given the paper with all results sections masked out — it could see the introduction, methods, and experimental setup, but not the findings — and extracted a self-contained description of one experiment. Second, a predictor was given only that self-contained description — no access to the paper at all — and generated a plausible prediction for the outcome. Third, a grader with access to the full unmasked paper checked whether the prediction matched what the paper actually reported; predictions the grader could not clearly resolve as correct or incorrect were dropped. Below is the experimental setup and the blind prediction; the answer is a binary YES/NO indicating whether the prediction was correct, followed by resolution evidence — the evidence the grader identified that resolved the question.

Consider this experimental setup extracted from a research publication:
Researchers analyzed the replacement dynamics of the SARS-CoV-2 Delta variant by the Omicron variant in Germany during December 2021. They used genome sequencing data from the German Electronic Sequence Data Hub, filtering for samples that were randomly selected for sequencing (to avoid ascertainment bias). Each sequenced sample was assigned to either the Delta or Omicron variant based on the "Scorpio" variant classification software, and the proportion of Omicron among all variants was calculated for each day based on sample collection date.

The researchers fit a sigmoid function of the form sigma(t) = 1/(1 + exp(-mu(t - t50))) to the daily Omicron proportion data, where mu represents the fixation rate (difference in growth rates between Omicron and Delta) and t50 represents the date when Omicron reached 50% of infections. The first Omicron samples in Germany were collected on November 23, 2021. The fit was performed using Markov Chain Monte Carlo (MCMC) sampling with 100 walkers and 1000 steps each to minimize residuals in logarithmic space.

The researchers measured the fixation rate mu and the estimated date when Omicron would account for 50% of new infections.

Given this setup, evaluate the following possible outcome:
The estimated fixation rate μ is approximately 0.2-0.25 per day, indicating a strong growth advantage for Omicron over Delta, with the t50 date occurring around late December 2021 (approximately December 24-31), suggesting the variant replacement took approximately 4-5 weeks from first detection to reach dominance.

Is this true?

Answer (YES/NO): NO